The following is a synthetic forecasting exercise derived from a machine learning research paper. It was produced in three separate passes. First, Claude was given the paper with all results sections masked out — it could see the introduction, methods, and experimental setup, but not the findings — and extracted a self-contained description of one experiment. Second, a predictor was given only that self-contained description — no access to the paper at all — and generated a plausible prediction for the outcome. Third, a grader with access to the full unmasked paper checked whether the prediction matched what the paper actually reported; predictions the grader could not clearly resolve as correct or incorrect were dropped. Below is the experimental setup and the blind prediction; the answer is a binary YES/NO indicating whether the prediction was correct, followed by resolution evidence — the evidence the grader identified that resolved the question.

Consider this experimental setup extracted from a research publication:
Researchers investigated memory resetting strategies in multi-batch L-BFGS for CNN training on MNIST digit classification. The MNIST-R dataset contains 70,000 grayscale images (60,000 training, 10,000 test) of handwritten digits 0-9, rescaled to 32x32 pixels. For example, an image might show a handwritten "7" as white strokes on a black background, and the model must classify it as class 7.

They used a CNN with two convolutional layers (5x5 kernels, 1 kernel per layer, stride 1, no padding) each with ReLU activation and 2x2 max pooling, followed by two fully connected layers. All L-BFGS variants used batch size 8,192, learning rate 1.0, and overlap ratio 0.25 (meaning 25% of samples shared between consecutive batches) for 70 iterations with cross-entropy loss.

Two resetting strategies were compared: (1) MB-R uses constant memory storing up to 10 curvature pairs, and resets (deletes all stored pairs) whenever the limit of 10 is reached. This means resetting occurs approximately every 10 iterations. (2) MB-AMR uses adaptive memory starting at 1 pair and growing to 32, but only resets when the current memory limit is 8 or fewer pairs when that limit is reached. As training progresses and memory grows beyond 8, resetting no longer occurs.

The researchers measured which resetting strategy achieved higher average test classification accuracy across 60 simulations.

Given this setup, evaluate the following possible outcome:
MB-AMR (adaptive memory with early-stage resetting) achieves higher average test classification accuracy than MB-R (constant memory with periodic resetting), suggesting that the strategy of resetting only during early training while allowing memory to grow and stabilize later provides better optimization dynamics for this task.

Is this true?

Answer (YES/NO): YES